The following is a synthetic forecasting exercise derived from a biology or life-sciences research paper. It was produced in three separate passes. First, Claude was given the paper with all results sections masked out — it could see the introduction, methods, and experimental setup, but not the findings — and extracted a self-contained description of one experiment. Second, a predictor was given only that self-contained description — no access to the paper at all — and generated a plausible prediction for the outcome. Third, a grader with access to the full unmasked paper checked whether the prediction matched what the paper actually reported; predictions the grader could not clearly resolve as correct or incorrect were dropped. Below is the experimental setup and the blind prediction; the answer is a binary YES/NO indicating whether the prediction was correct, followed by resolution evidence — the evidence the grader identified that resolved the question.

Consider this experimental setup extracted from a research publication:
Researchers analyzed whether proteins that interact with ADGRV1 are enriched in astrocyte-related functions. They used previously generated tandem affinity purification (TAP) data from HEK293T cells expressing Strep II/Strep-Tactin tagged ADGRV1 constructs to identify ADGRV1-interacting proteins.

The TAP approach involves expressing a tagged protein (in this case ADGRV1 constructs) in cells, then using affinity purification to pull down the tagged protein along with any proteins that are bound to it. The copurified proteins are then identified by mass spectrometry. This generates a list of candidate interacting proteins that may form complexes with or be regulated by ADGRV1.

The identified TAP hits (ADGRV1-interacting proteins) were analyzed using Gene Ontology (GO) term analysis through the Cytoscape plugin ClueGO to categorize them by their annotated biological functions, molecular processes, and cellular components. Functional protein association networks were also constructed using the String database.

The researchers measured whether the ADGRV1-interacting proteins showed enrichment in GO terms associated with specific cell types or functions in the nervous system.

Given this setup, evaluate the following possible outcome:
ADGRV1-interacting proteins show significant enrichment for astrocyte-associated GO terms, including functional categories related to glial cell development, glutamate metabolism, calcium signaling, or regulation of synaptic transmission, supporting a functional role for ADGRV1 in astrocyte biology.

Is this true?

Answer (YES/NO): YES